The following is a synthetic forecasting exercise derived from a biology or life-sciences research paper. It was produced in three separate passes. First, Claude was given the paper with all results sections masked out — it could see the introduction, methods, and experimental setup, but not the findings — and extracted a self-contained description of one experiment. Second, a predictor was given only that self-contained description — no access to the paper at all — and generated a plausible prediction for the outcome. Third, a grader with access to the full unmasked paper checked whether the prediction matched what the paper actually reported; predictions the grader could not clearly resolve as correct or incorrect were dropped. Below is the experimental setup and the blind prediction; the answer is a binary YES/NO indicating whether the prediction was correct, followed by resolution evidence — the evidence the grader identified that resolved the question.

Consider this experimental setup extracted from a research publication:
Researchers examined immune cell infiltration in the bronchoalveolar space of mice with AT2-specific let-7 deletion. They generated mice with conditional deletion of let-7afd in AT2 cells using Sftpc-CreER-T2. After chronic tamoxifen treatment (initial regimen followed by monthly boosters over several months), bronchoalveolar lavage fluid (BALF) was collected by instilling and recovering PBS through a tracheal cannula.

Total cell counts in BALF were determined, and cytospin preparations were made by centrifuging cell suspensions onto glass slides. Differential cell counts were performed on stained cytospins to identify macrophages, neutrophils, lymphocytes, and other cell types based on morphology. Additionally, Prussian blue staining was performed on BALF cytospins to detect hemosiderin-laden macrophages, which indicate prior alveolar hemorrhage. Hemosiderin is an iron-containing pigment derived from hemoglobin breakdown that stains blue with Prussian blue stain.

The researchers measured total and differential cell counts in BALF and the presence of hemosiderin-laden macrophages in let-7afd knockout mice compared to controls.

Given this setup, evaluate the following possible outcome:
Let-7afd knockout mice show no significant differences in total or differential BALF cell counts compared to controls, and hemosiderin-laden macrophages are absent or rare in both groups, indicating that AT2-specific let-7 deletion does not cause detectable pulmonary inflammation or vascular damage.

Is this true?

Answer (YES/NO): NO